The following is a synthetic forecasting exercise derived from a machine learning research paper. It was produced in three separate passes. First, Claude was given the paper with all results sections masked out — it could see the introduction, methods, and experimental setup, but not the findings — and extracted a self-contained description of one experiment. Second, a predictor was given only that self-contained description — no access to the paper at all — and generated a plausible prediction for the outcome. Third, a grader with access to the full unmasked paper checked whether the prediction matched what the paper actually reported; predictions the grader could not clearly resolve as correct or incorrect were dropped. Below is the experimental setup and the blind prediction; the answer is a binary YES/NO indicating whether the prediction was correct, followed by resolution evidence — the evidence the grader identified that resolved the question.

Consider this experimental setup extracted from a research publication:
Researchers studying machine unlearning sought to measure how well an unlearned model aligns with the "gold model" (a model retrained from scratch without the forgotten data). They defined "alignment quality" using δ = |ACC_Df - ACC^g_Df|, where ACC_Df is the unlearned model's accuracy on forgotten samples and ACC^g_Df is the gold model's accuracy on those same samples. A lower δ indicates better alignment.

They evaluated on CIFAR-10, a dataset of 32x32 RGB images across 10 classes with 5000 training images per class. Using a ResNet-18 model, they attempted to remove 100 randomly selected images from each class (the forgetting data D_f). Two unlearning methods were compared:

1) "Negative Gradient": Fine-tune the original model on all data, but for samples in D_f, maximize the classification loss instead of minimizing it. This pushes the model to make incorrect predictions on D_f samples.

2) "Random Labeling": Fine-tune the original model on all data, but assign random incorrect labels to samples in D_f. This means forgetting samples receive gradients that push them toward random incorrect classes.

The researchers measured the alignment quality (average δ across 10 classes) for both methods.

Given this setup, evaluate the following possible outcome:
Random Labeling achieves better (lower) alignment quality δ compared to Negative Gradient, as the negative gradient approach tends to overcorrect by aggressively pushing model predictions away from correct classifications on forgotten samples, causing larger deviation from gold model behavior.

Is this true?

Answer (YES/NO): NO